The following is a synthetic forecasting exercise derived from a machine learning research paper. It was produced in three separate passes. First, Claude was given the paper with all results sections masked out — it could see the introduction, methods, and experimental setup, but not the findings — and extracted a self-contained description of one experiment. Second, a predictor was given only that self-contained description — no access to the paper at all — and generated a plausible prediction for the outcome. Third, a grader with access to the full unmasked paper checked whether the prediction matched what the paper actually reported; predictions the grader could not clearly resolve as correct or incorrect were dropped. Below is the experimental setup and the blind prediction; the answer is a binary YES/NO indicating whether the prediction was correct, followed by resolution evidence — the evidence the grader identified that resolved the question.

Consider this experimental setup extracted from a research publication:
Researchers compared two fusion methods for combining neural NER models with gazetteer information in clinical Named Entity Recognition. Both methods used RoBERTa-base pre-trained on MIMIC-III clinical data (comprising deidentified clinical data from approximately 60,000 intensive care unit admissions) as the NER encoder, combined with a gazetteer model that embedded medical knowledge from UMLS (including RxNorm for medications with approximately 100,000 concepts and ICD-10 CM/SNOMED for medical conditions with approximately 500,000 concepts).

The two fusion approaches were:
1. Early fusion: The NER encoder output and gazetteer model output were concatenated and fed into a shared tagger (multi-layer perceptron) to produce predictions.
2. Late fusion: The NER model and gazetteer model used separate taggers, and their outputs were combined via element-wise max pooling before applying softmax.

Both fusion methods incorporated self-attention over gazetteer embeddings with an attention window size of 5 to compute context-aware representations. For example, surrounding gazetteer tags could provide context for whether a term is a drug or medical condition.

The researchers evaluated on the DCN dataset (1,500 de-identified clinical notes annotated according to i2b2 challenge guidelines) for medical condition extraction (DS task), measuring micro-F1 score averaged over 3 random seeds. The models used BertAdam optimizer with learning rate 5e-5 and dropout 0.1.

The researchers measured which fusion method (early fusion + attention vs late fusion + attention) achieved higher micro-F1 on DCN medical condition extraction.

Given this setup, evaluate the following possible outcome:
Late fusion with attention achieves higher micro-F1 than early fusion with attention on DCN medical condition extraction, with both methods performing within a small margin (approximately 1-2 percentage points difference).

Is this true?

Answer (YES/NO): NO